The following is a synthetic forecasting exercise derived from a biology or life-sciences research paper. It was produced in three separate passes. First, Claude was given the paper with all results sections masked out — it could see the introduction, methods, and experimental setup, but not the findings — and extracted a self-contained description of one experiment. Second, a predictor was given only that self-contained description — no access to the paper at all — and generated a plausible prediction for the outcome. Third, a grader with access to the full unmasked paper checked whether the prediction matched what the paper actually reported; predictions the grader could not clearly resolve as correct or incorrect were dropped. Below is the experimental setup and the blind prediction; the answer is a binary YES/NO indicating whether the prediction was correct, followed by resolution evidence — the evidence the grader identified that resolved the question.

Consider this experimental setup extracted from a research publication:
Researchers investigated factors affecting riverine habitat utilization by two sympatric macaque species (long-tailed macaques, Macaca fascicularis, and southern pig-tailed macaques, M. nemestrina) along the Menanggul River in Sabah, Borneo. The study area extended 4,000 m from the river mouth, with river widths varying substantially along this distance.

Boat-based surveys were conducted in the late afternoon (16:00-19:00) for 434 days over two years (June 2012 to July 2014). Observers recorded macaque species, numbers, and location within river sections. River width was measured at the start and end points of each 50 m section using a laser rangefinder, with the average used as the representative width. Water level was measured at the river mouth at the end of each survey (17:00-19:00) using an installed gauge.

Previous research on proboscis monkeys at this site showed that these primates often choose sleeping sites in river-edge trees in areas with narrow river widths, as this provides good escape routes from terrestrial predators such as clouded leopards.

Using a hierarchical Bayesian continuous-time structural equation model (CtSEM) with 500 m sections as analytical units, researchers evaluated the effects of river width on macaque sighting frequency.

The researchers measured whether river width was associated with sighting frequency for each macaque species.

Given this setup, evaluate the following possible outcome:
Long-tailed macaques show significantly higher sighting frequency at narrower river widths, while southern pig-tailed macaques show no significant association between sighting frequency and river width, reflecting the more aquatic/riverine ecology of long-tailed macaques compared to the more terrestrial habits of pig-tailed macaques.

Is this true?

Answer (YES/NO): NO